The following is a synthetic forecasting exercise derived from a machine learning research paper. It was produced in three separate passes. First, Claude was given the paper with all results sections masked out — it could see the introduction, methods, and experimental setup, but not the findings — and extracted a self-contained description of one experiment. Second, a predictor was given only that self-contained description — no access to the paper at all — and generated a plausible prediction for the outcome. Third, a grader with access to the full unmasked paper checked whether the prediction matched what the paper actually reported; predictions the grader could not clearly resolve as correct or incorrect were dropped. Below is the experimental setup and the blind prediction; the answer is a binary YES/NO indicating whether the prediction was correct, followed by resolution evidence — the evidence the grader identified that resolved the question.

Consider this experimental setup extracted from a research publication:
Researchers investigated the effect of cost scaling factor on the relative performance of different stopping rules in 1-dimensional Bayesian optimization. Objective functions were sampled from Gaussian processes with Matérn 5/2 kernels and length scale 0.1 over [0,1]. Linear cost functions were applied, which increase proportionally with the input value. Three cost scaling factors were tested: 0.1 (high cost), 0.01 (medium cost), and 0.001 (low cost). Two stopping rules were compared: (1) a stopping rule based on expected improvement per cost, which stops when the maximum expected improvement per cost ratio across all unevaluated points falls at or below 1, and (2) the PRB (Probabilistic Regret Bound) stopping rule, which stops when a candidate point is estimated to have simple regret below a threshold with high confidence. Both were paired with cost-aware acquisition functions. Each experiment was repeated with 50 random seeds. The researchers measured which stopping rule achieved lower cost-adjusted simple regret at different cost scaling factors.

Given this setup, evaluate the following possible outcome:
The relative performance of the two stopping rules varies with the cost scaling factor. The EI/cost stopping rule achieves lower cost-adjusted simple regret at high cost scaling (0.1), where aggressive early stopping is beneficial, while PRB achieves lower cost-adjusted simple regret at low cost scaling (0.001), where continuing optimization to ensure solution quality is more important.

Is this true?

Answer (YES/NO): YES